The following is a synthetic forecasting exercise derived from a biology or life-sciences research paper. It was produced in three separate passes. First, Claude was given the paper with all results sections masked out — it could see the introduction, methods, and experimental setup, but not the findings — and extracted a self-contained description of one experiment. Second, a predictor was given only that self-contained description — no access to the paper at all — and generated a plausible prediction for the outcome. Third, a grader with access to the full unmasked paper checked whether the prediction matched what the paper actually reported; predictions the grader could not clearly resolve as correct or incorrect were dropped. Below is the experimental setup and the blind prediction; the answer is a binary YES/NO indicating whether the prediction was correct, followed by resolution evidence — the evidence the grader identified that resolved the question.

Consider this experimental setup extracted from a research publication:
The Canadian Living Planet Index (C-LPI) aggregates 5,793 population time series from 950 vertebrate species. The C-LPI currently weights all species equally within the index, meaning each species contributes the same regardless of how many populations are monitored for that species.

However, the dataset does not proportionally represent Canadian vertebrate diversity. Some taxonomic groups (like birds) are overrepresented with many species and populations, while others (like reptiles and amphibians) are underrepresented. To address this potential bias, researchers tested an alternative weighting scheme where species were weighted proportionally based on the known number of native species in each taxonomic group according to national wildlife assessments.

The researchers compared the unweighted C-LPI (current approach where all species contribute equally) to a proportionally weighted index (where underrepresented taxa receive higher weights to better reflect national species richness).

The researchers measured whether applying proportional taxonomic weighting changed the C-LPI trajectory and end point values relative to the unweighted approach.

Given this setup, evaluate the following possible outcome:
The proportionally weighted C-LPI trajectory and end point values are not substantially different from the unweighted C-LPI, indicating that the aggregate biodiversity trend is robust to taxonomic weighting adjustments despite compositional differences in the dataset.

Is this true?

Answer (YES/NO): YES